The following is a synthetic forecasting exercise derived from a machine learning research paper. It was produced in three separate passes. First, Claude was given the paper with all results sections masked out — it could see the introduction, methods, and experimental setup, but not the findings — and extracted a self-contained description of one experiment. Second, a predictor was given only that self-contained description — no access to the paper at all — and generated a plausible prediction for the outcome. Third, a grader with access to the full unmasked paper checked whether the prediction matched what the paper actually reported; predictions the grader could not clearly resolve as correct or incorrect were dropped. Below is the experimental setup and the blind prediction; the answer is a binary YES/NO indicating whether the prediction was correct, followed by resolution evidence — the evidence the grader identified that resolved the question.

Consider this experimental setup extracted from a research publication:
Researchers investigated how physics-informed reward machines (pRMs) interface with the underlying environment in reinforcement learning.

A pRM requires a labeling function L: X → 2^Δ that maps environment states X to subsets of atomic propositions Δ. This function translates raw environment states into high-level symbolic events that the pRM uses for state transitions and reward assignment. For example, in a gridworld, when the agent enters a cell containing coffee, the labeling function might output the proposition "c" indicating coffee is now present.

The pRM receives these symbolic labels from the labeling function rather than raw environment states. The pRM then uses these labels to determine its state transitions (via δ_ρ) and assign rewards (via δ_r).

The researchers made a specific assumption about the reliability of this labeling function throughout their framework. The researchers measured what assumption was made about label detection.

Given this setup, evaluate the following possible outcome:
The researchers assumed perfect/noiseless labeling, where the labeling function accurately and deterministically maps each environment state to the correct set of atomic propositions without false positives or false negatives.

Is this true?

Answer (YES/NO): YES